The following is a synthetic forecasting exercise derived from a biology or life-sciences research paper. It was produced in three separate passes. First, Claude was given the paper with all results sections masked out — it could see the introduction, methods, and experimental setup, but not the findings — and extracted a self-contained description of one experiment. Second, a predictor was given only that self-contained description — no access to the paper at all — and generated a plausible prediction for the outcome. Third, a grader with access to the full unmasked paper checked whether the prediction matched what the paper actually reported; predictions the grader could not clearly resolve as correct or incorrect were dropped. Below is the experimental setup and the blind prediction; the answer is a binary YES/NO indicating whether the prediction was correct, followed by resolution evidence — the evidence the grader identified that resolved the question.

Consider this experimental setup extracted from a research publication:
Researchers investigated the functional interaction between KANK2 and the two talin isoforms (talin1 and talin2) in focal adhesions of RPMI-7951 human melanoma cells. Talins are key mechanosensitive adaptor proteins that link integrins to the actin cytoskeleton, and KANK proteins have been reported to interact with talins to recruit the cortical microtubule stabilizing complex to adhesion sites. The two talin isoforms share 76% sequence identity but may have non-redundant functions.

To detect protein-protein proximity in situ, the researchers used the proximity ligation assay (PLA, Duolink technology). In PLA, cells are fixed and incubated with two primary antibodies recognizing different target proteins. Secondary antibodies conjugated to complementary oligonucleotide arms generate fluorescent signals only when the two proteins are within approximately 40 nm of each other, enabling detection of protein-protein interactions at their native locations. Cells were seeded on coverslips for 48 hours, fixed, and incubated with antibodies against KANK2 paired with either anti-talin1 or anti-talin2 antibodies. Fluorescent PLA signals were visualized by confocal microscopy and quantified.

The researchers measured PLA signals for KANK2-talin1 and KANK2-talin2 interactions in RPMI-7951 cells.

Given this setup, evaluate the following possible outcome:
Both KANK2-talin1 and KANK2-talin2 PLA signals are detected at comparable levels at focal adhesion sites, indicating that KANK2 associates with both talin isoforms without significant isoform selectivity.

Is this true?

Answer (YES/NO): NO